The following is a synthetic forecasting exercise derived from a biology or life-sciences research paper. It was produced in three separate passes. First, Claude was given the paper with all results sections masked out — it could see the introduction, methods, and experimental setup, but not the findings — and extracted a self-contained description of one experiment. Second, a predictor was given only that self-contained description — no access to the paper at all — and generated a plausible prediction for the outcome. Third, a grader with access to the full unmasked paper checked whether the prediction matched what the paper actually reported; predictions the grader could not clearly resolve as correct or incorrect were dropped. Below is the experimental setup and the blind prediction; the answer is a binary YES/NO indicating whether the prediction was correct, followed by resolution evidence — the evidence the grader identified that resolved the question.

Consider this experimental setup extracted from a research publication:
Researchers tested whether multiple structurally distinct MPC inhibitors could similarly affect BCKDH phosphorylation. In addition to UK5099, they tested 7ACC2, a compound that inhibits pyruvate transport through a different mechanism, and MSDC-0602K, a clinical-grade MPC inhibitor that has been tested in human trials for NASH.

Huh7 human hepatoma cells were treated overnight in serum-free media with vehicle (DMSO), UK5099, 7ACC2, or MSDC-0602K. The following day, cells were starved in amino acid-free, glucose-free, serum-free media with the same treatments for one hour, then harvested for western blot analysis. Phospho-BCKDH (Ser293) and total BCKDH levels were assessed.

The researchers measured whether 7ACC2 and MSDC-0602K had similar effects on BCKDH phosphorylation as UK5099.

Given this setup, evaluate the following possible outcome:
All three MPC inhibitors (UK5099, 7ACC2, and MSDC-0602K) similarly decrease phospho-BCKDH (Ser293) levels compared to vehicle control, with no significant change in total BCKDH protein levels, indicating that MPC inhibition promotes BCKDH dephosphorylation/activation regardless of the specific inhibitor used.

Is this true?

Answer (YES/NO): YES